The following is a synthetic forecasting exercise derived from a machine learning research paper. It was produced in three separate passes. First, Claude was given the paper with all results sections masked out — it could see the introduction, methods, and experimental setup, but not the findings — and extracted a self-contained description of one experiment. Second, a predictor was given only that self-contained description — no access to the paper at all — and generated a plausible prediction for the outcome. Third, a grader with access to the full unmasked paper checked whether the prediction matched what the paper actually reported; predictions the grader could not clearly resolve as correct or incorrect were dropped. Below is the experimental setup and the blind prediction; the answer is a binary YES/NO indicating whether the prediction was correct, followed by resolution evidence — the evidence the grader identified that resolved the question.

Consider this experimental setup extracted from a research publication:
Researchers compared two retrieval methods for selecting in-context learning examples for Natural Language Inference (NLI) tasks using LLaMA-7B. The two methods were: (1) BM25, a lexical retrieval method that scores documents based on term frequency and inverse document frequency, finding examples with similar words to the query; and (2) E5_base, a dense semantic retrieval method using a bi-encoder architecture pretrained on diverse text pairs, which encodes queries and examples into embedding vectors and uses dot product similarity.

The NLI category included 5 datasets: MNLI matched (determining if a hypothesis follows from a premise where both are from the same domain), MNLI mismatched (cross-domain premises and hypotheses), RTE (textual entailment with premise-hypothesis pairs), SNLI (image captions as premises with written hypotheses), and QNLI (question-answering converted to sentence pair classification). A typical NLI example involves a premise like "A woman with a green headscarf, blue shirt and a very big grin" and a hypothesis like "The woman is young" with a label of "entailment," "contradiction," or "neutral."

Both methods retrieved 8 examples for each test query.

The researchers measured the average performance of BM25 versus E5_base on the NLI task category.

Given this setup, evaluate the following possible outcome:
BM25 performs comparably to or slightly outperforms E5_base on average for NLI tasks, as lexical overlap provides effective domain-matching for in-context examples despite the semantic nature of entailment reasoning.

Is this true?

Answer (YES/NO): YES